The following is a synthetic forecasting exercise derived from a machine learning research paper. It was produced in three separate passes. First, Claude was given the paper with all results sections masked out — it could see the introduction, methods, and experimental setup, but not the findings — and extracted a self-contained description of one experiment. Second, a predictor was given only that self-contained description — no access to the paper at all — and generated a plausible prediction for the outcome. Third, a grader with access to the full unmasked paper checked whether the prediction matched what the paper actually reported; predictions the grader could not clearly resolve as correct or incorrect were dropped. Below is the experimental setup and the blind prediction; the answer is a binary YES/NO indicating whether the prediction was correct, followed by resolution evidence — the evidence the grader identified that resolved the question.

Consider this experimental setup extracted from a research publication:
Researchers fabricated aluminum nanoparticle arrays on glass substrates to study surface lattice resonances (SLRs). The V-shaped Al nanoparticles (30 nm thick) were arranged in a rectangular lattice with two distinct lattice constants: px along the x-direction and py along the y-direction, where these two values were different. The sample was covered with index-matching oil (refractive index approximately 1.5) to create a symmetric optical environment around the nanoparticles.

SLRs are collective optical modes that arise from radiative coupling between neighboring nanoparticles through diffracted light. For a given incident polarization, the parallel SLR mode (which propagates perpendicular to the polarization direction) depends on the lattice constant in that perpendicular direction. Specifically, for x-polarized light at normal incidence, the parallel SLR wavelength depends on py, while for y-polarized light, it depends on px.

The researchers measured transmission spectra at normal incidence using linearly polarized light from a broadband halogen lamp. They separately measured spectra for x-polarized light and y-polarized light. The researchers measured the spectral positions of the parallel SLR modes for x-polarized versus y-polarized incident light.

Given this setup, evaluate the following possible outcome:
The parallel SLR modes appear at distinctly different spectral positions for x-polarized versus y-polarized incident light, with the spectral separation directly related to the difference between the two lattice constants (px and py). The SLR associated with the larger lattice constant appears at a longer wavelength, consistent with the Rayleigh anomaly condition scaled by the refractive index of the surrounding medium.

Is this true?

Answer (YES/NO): YES